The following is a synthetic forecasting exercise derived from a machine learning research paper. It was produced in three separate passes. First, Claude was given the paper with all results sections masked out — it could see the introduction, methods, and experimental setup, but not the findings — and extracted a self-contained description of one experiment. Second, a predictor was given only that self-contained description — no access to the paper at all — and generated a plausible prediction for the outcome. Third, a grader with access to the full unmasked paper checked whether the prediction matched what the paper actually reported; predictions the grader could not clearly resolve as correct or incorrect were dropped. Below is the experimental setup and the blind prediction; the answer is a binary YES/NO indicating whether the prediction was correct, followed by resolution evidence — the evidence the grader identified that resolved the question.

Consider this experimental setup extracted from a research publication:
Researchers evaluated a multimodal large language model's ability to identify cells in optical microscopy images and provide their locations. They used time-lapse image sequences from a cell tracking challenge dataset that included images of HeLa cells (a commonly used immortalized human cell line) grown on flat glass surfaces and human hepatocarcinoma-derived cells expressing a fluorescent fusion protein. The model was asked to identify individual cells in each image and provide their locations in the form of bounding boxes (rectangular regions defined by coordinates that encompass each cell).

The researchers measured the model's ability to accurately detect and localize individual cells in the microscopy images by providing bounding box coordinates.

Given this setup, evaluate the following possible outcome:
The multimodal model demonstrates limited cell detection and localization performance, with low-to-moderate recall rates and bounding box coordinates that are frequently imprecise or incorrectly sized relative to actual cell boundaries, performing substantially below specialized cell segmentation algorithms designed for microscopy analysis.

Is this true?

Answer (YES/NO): NO